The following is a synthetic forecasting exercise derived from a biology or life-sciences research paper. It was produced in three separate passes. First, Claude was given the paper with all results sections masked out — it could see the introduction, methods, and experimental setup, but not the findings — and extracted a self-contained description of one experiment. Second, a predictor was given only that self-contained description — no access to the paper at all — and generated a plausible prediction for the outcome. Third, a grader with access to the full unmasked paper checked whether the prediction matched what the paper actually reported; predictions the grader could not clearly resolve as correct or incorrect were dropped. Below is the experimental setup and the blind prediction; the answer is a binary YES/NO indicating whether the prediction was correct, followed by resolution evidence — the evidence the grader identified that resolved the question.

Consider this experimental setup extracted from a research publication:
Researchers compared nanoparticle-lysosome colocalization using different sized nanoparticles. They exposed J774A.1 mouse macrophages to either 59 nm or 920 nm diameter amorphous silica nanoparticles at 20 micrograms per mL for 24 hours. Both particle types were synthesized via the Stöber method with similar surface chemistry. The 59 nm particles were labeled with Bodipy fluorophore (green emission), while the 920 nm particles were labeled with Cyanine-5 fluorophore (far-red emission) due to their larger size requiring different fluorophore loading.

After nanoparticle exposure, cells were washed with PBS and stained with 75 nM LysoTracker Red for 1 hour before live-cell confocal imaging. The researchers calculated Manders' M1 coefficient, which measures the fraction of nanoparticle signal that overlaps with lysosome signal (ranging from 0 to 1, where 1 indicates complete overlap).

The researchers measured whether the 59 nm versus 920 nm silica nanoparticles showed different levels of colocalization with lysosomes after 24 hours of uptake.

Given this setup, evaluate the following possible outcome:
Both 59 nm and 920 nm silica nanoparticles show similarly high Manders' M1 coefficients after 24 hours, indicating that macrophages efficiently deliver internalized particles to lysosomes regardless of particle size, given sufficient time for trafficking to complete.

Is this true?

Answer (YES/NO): NO